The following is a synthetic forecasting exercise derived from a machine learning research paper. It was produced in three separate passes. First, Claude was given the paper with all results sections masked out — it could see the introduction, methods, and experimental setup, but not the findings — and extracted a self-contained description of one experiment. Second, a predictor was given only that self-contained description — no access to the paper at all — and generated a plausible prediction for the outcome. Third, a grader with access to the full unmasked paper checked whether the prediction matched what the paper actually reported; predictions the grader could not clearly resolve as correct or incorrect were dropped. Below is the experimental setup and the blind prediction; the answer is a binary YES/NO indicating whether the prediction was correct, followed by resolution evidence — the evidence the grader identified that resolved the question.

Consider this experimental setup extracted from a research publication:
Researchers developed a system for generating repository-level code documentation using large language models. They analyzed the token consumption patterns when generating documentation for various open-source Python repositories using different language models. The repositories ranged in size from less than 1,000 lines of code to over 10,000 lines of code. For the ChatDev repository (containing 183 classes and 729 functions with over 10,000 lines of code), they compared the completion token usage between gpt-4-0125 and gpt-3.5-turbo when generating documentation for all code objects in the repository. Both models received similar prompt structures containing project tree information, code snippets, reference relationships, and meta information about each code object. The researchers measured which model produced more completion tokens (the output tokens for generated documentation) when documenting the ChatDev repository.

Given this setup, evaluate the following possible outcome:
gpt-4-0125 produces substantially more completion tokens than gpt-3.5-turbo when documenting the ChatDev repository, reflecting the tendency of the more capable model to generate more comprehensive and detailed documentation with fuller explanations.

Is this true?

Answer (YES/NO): NO